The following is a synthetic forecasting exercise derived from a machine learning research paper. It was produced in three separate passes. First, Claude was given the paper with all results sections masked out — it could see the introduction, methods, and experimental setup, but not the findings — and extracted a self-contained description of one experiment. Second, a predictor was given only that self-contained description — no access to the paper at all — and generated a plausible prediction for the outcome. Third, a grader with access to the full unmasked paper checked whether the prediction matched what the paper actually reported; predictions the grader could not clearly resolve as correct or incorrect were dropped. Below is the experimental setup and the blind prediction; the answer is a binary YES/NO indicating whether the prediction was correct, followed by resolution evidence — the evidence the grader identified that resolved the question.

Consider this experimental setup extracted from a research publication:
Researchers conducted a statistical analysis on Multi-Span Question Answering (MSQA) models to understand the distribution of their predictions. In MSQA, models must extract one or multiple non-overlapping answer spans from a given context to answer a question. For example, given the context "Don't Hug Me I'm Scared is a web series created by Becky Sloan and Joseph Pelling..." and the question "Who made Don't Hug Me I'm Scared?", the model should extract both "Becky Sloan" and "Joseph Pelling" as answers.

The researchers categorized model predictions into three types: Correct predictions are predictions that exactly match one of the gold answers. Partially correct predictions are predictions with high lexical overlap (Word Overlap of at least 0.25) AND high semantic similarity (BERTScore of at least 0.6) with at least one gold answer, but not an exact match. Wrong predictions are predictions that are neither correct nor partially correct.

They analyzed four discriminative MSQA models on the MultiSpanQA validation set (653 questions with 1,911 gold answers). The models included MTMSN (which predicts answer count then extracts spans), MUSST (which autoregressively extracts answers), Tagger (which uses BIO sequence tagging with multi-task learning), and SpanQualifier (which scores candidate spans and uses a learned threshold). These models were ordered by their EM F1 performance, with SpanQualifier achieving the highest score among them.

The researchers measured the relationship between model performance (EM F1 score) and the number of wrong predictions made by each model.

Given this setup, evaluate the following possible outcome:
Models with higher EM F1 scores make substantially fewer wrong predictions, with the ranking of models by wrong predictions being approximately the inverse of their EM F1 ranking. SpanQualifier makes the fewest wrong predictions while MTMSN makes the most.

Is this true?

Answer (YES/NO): NO